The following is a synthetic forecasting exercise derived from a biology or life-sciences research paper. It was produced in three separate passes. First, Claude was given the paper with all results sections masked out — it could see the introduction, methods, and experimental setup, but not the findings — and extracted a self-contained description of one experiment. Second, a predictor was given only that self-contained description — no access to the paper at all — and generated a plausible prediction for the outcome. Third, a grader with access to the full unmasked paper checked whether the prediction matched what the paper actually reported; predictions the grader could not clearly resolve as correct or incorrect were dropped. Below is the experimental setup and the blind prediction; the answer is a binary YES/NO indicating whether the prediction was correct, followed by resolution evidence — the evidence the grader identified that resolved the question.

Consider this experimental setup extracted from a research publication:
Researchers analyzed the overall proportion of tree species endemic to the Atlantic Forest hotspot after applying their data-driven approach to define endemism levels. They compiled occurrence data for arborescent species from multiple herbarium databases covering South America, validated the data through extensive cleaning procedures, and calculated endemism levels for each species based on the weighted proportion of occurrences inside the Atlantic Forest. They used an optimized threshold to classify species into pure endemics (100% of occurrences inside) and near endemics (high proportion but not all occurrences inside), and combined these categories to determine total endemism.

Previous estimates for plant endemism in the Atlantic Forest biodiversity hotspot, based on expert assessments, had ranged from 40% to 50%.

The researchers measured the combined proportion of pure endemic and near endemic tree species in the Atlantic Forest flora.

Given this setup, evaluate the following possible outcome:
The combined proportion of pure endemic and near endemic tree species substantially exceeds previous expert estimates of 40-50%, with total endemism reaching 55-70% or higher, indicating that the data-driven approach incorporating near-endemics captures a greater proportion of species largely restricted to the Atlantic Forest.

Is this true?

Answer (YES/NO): NO